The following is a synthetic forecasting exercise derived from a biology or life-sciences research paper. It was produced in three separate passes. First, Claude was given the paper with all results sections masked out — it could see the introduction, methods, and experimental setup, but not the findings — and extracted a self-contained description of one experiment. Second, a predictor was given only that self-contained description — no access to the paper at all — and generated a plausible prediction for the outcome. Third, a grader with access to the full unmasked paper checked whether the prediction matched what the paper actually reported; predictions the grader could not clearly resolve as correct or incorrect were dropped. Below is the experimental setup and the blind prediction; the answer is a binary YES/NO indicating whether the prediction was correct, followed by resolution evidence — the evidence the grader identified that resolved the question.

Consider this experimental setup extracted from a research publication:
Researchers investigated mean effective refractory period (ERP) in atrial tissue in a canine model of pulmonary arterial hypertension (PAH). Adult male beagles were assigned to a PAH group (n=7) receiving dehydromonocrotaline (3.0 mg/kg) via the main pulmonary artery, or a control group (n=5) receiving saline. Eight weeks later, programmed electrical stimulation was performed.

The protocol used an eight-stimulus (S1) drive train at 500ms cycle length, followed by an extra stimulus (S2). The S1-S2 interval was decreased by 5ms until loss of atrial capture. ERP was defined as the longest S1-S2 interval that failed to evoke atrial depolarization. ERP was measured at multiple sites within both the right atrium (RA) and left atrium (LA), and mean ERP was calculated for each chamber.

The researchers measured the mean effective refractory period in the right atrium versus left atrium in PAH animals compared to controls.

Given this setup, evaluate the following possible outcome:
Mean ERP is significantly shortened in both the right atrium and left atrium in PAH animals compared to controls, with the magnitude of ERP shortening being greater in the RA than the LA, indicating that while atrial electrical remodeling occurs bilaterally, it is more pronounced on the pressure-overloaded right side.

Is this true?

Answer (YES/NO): YES